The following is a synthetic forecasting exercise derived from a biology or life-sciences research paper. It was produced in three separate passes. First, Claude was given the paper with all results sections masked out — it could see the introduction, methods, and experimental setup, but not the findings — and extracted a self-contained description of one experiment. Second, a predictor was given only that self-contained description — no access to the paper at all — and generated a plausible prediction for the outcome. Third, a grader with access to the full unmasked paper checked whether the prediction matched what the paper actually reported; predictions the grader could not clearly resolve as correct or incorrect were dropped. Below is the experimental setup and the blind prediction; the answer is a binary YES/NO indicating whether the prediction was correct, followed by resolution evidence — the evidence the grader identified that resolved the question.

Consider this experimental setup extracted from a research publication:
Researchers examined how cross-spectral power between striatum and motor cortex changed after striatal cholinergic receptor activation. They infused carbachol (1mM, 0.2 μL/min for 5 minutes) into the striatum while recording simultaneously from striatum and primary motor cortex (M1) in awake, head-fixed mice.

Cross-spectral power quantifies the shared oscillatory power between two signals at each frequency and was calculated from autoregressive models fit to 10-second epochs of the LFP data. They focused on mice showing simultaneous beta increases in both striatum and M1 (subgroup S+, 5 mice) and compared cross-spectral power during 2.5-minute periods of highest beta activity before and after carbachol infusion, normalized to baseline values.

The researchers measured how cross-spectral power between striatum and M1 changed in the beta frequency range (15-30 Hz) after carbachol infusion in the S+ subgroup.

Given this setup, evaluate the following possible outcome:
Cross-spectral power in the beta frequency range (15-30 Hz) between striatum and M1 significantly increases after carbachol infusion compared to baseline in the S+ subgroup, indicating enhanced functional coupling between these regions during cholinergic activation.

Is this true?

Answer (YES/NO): YES